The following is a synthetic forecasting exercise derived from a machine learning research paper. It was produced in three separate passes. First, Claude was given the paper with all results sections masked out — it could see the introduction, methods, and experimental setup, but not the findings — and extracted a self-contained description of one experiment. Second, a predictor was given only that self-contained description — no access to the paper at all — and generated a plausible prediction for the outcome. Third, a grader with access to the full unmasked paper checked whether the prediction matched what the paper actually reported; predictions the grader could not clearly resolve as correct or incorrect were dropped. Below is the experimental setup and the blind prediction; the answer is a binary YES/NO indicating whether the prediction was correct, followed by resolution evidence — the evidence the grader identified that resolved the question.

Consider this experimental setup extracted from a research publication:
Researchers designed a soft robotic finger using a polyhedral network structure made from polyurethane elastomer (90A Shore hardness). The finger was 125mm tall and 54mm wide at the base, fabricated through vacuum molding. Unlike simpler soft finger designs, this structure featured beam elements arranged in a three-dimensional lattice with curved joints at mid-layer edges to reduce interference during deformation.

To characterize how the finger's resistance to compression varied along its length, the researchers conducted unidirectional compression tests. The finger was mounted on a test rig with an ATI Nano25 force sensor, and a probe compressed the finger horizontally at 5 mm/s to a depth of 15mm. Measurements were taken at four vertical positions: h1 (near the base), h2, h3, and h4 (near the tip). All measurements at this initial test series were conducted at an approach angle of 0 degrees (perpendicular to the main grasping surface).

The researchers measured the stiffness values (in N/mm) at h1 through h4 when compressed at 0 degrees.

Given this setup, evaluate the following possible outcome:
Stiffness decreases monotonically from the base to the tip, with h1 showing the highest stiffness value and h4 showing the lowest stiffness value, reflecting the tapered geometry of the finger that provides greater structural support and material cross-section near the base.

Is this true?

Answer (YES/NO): NO